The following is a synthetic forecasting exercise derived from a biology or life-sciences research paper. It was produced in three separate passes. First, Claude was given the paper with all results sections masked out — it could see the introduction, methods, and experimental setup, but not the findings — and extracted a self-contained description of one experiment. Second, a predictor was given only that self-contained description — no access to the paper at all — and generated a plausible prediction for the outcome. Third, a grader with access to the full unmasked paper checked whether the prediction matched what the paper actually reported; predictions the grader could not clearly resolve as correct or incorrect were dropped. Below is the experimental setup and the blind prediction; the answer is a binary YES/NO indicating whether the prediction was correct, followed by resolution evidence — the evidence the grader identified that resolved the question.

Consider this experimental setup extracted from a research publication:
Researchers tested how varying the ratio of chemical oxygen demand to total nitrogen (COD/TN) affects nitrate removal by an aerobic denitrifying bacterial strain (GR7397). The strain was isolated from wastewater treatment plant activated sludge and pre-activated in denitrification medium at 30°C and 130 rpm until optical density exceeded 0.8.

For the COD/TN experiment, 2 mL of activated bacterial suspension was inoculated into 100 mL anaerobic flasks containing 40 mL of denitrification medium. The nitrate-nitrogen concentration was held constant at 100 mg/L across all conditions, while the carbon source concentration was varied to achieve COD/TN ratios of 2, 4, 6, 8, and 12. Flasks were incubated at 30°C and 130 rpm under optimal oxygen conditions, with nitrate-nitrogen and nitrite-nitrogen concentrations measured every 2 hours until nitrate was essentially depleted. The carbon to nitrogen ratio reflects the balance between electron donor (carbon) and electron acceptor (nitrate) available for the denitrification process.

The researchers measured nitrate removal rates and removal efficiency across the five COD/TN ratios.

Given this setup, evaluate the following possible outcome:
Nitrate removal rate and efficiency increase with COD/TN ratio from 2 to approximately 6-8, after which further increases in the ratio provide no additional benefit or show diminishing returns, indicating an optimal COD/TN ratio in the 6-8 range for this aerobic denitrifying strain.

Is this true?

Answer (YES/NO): NO